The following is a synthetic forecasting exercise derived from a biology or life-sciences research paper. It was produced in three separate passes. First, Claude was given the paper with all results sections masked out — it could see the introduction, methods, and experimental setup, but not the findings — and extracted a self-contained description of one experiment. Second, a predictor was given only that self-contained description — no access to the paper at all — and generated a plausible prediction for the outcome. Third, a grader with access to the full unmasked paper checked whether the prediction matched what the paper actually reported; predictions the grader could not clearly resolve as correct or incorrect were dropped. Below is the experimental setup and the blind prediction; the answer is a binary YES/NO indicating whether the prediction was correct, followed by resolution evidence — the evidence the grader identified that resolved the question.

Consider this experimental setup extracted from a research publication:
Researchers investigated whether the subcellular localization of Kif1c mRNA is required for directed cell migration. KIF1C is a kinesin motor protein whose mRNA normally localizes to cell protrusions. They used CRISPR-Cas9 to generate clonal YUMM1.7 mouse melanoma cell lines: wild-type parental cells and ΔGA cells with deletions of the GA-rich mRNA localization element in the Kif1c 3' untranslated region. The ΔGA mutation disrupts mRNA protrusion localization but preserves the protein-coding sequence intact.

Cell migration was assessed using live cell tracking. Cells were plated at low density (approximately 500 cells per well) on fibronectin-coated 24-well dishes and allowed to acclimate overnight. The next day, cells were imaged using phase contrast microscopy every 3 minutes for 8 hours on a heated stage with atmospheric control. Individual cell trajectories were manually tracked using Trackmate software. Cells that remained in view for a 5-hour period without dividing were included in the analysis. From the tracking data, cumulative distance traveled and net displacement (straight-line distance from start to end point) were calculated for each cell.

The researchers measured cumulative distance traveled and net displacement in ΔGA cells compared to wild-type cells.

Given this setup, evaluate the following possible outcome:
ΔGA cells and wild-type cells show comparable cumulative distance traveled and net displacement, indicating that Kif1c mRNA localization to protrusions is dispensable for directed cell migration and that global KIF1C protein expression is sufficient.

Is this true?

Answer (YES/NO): NO